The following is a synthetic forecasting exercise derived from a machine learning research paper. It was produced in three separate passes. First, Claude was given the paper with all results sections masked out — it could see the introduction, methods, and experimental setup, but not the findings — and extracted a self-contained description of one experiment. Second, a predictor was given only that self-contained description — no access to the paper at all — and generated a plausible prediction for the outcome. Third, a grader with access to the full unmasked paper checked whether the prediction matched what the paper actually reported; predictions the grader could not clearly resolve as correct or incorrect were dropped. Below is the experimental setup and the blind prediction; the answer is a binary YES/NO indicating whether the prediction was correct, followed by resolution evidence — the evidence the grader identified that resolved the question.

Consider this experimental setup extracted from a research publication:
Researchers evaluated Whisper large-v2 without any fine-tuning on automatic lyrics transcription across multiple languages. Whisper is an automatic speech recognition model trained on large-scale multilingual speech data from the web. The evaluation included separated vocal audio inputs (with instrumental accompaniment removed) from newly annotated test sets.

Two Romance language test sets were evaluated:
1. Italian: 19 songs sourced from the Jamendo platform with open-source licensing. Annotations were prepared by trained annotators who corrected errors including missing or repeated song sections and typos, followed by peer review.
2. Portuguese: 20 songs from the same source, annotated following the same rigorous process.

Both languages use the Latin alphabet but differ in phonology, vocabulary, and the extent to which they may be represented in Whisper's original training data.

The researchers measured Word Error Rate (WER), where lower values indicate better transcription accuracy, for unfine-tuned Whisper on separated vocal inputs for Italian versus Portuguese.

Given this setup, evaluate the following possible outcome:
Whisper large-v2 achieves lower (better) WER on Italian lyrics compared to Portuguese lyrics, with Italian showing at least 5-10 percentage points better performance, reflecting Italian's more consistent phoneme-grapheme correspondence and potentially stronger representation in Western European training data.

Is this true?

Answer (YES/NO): NO